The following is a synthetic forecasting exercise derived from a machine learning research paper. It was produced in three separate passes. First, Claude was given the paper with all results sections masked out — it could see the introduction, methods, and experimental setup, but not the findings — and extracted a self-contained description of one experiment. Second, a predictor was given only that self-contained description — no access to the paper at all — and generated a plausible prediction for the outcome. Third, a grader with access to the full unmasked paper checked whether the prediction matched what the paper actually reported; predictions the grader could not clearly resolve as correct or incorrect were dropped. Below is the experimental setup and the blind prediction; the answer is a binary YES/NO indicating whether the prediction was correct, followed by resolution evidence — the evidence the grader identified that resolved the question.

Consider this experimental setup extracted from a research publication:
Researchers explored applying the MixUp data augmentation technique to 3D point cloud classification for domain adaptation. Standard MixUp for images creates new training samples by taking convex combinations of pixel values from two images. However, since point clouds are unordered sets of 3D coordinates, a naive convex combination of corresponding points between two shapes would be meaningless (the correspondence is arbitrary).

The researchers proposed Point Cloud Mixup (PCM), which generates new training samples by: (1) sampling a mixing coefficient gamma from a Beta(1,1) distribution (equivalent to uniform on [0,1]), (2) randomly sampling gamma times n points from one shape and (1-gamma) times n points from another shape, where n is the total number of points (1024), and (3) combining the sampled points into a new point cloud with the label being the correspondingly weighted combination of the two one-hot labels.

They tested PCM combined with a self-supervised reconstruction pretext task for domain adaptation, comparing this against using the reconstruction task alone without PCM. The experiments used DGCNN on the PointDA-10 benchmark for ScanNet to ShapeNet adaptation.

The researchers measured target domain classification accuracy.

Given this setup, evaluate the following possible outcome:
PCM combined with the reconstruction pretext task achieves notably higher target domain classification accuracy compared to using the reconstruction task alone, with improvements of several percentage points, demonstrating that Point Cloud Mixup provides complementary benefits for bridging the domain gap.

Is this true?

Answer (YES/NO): YES